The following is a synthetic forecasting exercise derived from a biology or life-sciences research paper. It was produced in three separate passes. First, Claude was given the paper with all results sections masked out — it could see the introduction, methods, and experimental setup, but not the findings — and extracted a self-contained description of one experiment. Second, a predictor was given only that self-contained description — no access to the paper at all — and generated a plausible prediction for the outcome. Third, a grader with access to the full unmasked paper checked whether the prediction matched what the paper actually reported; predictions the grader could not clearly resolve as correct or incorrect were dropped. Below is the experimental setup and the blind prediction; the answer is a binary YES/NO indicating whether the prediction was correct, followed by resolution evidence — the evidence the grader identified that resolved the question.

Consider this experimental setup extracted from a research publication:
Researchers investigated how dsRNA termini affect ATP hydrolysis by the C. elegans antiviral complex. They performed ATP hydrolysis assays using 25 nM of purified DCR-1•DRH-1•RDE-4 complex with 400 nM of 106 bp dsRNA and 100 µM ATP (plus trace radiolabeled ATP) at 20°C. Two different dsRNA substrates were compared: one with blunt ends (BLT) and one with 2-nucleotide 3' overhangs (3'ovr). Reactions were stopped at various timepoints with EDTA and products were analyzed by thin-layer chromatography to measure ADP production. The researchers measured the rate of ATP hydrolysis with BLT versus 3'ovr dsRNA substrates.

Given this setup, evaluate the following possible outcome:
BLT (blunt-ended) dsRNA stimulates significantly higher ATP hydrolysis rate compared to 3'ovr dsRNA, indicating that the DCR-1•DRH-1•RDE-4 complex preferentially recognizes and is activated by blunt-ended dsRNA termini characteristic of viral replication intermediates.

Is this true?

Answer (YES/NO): YES